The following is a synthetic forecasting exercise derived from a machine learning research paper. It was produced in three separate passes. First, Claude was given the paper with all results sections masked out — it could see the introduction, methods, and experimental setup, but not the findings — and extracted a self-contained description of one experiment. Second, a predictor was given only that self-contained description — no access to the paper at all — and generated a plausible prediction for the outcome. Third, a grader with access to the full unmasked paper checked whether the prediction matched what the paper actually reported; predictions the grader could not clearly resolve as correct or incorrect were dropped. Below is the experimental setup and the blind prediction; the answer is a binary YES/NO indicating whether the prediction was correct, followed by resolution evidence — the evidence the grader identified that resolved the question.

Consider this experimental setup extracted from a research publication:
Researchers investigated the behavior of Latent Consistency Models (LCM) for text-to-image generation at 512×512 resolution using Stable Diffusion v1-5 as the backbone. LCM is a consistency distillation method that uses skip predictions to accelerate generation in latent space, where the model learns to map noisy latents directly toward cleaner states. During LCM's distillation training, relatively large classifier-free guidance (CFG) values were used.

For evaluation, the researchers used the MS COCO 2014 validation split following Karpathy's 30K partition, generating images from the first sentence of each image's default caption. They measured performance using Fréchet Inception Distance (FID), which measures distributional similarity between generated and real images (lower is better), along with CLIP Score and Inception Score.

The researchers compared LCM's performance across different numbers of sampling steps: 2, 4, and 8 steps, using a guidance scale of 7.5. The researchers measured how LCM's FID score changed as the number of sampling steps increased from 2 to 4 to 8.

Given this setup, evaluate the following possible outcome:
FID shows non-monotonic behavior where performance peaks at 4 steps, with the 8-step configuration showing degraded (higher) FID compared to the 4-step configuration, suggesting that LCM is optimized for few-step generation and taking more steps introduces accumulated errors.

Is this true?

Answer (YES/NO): NO